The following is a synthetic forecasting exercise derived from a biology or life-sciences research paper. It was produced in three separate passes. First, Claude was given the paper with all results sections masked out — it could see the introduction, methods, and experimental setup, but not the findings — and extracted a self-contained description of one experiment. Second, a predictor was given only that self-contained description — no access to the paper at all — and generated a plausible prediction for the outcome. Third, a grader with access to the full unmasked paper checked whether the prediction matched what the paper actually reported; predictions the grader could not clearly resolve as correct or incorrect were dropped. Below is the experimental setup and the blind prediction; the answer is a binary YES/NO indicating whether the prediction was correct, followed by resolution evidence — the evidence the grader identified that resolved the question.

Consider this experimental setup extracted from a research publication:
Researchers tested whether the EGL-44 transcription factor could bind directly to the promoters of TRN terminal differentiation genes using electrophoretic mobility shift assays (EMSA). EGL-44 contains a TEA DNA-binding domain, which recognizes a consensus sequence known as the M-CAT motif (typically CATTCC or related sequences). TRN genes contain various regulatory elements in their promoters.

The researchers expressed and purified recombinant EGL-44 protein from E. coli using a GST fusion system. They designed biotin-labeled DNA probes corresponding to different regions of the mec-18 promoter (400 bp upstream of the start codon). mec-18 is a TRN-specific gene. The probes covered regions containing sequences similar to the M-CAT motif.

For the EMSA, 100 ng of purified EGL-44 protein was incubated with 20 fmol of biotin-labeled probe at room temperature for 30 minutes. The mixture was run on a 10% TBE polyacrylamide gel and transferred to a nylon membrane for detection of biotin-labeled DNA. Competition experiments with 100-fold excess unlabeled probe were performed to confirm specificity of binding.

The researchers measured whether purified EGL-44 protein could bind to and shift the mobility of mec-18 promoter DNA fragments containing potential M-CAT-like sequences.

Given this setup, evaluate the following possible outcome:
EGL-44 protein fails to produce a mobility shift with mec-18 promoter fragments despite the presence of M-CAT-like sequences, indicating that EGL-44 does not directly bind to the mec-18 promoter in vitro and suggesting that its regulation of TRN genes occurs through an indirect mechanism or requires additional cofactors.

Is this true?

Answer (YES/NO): NO